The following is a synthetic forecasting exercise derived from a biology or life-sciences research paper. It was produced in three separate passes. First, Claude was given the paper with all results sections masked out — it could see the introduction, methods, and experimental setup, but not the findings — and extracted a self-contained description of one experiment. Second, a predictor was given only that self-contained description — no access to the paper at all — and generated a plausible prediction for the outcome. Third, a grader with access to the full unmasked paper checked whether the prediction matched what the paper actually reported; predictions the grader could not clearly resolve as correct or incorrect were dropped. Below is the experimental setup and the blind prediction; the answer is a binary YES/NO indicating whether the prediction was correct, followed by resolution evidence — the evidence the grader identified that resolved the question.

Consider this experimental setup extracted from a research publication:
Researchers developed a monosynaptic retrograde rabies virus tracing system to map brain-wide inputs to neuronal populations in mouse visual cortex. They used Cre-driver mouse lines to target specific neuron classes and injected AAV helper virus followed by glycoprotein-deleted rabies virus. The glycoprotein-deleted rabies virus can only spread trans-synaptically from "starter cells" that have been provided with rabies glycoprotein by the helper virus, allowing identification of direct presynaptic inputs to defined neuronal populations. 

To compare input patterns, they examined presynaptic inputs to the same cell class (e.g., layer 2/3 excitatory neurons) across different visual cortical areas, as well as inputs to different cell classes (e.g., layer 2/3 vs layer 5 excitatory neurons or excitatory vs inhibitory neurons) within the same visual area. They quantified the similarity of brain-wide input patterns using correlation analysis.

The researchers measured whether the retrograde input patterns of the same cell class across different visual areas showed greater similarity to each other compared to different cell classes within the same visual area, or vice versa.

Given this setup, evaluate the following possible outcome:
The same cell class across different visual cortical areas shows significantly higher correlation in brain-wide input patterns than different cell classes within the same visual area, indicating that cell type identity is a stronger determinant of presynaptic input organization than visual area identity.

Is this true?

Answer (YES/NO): NO